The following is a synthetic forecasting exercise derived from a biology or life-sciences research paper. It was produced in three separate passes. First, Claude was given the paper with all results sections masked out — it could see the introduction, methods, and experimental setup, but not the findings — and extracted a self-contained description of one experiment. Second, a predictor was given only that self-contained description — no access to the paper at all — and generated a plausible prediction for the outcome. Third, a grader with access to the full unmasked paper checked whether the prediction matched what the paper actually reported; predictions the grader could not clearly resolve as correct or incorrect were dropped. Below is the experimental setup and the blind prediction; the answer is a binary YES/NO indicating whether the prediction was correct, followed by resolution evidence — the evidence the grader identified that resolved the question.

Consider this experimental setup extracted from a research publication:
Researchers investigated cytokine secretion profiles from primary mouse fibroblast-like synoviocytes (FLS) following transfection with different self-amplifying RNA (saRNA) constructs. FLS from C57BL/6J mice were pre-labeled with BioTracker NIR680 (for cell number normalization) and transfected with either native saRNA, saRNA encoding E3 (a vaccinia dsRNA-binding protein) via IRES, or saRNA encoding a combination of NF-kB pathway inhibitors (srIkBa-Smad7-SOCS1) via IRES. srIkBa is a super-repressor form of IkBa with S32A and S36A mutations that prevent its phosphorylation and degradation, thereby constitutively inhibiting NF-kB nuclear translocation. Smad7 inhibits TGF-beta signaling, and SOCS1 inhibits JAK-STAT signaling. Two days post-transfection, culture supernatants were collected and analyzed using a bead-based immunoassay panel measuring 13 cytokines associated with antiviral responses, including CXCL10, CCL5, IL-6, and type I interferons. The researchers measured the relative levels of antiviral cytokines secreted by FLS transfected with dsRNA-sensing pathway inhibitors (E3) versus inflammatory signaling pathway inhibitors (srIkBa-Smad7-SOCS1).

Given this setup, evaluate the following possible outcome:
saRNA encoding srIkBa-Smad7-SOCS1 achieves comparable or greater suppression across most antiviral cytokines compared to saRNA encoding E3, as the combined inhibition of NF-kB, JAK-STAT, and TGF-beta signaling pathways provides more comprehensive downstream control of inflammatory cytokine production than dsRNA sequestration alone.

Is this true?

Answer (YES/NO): YES